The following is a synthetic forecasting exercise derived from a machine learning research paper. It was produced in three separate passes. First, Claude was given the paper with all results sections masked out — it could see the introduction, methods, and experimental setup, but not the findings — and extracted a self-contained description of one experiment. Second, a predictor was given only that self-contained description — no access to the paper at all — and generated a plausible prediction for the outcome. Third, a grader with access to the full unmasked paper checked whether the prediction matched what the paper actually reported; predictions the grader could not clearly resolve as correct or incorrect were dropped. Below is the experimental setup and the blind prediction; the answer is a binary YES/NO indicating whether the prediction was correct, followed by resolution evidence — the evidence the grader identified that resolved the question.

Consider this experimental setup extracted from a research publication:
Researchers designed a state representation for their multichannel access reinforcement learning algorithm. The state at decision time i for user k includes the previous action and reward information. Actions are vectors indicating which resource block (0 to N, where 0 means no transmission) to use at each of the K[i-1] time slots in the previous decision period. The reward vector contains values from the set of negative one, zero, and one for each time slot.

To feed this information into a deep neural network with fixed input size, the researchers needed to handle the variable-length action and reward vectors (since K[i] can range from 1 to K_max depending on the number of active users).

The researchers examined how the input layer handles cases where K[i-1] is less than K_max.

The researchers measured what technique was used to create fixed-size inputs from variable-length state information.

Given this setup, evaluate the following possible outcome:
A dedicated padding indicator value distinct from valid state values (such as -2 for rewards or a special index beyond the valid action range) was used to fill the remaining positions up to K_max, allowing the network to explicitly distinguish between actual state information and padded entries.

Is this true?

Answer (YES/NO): NO